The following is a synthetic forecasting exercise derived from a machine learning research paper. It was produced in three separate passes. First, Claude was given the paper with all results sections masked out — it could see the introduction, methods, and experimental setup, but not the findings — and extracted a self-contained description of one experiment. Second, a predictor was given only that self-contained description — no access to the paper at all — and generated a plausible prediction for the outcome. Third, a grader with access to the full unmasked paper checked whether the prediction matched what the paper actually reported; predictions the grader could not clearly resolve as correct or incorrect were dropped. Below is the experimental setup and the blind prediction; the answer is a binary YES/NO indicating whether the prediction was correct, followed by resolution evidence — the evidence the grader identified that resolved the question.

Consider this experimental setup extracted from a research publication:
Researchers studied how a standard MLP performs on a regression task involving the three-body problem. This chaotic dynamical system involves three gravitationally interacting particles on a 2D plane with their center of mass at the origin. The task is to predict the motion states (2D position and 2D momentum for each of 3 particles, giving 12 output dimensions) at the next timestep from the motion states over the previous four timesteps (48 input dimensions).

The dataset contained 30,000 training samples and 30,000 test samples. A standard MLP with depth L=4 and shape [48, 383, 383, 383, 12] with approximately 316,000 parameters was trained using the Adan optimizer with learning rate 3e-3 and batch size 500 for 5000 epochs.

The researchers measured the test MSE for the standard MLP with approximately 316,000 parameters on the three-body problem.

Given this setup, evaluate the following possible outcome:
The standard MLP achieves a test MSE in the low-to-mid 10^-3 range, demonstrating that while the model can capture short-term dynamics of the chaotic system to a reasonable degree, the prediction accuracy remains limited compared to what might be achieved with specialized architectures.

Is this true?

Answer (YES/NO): YES